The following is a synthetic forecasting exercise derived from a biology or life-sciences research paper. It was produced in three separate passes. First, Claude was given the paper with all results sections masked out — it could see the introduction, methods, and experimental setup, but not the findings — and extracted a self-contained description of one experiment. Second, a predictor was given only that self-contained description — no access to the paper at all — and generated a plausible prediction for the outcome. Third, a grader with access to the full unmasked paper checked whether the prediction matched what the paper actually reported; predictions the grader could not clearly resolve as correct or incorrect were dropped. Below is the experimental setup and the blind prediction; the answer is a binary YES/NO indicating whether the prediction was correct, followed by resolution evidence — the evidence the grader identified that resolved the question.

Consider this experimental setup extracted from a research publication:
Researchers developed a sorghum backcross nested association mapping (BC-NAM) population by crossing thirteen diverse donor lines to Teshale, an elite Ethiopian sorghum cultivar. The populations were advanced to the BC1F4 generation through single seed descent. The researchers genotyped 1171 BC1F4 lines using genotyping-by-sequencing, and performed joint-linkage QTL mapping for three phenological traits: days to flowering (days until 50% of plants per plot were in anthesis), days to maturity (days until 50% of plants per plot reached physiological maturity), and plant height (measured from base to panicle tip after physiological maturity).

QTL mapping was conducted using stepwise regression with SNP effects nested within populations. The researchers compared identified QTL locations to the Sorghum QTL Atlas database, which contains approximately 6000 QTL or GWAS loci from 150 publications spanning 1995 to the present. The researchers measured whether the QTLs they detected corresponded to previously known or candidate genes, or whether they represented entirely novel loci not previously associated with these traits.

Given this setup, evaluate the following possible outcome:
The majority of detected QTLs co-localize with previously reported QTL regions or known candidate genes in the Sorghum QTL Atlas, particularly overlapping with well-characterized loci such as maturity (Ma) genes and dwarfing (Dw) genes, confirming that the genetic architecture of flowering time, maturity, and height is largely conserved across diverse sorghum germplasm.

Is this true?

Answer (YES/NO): YES